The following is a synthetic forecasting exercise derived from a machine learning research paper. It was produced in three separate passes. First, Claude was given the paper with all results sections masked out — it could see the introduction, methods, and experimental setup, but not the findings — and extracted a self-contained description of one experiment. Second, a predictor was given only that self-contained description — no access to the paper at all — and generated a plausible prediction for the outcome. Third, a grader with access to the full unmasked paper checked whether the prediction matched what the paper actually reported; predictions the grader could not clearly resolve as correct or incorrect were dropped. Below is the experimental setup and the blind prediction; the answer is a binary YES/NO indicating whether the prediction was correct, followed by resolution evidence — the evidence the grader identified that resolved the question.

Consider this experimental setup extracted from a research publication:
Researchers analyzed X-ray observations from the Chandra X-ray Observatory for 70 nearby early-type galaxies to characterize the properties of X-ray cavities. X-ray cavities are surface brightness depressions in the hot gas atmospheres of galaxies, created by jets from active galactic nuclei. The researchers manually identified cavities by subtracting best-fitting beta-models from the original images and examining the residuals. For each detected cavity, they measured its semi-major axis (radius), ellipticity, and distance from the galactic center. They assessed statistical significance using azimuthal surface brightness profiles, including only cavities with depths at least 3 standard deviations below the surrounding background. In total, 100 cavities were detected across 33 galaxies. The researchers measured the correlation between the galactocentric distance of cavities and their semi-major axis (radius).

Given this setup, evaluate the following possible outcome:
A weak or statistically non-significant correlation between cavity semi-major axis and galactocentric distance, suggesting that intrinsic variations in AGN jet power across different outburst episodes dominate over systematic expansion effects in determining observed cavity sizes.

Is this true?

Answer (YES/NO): NO